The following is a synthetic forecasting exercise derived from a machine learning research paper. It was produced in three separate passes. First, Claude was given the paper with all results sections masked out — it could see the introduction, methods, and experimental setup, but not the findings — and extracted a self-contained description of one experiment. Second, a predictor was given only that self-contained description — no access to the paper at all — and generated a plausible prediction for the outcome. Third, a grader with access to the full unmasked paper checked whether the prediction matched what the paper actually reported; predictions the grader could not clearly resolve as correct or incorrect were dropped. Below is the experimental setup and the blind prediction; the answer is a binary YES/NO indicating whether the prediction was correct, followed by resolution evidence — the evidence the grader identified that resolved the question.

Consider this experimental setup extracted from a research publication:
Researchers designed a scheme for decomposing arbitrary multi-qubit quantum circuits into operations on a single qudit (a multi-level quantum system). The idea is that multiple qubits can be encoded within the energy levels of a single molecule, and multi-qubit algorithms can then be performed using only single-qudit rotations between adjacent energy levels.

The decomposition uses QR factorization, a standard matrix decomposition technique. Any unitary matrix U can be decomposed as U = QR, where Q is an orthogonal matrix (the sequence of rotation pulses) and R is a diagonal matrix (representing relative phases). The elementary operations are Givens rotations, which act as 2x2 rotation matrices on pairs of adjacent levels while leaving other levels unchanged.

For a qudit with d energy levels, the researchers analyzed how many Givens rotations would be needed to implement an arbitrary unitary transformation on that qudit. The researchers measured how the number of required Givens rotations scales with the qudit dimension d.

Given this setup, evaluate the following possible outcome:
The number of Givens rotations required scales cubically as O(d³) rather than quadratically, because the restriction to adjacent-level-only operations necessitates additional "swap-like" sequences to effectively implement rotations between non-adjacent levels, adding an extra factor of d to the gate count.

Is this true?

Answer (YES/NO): NO